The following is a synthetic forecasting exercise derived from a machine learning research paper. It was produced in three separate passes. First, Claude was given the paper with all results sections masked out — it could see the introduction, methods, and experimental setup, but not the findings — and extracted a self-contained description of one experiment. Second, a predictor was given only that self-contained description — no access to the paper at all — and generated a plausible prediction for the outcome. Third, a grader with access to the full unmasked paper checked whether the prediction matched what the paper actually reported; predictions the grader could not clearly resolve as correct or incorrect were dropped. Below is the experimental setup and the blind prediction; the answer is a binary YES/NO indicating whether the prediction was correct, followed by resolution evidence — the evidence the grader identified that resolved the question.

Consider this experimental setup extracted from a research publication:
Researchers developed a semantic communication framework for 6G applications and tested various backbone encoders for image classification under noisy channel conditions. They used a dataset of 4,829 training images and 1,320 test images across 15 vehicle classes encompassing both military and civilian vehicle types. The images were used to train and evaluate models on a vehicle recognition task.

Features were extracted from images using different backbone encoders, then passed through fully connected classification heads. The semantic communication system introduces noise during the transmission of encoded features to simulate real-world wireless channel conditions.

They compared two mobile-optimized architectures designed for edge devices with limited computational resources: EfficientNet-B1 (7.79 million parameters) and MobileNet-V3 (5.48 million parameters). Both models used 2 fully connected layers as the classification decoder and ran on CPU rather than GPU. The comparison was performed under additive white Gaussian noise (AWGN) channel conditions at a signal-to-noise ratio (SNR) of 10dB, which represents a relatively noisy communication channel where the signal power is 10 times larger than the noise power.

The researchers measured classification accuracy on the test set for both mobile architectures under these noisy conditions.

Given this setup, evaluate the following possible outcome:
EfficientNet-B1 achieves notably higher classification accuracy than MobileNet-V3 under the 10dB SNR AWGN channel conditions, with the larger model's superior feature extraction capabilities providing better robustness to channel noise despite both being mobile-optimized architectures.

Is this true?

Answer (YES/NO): YES